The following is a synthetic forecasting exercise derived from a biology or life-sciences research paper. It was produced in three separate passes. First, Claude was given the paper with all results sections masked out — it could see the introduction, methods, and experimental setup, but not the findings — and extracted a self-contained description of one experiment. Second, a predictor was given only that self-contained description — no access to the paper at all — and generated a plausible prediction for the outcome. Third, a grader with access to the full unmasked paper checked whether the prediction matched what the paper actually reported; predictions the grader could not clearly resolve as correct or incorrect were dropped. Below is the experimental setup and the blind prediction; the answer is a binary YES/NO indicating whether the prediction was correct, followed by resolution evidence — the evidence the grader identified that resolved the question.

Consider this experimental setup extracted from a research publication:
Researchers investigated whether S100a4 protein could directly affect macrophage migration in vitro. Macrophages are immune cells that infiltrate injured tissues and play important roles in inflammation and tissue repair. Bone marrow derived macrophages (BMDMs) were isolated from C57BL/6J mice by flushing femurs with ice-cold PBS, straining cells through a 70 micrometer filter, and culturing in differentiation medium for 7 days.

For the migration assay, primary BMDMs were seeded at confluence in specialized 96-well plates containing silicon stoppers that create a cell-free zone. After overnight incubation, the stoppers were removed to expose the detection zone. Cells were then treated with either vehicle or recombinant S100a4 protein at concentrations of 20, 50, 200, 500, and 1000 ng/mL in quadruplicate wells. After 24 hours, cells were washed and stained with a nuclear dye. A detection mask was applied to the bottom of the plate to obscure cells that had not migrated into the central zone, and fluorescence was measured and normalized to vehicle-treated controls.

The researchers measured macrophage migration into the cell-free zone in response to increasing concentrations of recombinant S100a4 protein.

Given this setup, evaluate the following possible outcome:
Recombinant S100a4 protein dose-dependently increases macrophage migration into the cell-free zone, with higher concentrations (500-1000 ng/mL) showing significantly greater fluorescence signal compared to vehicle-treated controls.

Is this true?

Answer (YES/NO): NO